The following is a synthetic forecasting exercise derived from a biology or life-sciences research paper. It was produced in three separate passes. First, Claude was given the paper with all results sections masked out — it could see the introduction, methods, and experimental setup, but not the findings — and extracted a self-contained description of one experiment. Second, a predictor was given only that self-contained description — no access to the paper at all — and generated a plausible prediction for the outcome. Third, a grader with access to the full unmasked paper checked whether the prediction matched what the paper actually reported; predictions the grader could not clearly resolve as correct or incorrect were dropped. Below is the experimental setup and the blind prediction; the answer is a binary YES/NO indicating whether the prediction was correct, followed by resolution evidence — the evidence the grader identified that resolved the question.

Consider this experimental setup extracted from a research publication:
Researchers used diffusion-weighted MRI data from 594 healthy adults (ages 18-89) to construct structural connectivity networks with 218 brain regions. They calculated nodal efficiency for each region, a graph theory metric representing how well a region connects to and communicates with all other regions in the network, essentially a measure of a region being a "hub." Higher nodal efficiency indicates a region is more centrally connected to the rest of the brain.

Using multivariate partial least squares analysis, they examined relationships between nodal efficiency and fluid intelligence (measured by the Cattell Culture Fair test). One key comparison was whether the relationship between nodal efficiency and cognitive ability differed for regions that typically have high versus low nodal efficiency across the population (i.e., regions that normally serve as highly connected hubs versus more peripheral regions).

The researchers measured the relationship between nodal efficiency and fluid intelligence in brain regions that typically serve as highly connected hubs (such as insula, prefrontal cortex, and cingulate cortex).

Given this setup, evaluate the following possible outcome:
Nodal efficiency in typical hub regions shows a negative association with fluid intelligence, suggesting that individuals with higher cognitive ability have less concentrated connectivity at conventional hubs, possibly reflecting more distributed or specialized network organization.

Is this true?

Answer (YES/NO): YES